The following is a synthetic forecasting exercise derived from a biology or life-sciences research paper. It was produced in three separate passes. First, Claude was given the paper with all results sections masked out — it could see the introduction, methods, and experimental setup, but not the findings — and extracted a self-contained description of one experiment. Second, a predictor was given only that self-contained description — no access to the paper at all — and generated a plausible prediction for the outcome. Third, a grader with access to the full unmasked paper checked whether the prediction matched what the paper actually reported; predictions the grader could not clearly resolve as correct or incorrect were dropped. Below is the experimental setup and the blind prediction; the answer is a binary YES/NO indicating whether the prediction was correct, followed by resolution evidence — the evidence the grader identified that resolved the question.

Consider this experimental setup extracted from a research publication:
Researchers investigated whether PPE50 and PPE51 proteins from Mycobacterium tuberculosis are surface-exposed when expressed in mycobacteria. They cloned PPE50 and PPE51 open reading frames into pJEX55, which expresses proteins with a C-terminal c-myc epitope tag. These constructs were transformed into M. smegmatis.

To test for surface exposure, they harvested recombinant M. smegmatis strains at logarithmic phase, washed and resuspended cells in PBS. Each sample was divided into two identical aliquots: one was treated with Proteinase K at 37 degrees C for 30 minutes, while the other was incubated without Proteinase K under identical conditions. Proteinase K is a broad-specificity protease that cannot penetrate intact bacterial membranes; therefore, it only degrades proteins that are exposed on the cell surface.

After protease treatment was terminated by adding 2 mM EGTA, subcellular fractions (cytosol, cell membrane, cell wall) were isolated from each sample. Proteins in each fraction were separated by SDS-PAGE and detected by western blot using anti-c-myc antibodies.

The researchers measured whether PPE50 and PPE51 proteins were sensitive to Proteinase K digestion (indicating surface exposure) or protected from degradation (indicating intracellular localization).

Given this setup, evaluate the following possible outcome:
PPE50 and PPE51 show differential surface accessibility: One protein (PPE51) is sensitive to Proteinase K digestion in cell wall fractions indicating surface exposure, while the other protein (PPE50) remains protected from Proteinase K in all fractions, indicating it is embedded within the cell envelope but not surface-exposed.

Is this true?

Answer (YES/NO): NO